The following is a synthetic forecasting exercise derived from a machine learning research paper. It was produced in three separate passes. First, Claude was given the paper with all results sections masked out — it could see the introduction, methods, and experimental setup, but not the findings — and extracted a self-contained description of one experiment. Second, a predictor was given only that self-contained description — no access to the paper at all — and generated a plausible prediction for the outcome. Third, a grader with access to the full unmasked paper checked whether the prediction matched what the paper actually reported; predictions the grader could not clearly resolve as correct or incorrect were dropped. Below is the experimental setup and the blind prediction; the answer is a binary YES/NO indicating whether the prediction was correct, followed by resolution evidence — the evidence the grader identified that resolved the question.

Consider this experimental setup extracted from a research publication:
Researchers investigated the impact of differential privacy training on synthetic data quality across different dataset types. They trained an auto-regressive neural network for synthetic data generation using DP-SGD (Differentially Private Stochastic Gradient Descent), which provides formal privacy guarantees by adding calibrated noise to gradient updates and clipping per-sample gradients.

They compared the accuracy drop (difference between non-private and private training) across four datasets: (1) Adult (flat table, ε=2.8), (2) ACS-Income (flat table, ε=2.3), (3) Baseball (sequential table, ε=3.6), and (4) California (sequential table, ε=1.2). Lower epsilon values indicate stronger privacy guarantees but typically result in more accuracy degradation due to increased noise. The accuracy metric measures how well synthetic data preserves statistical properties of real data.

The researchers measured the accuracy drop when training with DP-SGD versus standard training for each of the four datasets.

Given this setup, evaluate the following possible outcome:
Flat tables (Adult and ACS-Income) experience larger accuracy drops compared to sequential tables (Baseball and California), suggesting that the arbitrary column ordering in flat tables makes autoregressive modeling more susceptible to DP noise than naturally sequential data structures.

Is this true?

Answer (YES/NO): NO